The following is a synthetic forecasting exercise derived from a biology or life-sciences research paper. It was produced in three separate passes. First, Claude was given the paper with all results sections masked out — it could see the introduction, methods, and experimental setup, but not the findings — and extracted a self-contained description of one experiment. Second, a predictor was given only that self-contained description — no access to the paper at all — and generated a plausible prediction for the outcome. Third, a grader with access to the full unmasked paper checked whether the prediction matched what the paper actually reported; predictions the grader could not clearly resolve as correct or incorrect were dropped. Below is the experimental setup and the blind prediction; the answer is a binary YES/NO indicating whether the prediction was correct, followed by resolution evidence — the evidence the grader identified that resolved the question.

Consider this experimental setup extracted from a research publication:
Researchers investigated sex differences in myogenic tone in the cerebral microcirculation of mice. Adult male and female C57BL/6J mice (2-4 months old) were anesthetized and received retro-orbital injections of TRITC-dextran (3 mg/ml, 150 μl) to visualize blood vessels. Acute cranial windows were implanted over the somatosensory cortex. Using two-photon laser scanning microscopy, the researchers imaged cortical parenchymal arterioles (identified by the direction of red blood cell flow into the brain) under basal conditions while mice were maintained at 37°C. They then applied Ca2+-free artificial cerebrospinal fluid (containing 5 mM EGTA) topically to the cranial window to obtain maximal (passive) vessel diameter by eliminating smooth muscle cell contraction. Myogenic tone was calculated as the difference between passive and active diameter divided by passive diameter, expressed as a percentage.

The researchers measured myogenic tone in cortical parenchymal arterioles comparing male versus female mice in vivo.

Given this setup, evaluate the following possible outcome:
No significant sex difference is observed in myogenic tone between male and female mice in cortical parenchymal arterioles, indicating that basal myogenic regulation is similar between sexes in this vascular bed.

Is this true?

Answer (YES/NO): NO